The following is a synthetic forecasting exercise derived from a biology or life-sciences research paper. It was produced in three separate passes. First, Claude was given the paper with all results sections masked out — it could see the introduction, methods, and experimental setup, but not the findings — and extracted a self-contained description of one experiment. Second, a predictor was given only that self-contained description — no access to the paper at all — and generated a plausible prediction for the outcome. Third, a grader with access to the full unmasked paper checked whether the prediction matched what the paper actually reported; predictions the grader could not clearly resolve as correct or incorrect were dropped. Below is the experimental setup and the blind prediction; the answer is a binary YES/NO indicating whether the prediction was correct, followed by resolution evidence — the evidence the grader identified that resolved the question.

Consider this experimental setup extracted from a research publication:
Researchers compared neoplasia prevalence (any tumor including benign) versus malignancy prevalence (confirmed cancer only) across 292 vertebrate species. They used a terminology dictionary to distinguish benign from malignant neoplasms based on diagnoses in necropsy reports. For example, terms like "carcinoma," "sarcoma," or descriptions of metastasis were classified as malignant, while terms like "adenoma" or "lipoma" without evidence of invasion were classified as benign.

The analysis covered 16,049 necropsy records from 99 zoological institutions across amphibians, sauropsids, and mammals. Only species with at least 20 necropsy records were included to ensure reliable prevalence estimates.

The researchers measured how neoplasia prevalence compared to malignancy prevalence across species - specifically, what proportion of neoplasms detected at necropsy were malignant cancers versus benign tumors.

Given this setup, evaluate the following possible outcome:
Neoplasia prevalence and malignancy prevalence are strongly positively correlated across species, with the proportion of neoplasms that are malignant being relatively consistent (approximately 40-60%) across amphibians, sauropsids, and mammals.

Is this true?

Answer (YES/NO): NO